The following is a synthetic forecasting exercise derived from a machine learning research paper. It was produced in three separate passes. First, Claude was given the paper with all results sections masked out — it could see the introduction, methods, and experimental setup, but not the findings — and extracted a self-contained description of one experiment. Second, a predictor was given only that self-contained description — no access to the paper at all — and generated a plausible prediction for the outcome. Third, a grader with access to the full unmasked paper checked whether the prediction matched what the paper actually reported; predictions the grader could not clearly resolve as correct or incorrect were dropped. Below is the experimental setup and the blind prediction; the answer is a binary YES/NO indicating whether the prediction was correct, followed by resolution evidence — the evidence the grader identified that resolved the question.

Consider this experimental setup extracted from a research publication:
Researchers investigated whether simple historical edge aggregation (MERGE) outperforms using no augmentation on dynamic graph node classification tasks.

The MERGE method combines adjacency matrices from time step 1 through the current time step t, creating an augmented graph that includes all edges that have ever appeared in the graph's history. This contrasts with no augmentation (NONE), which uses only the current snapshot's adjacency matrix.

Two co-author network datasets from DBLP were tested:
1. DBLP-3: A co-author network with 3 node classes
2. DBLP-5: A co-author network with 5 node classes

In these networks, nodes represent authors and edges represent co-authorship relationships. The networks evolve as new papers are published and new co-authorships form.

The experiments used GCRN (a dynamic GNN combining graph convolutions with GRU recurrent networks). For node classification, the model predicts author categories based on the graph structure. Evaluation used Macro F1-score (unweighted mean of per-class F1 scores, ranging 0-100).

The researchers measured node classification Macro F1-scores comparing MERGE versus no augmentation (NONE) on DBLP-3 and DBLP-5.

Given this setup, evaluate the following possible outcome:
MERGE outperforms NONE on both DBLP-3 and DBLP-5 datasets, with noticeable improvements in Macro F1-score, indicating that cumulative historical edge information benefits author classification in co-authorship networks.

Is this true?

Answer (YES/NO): NO